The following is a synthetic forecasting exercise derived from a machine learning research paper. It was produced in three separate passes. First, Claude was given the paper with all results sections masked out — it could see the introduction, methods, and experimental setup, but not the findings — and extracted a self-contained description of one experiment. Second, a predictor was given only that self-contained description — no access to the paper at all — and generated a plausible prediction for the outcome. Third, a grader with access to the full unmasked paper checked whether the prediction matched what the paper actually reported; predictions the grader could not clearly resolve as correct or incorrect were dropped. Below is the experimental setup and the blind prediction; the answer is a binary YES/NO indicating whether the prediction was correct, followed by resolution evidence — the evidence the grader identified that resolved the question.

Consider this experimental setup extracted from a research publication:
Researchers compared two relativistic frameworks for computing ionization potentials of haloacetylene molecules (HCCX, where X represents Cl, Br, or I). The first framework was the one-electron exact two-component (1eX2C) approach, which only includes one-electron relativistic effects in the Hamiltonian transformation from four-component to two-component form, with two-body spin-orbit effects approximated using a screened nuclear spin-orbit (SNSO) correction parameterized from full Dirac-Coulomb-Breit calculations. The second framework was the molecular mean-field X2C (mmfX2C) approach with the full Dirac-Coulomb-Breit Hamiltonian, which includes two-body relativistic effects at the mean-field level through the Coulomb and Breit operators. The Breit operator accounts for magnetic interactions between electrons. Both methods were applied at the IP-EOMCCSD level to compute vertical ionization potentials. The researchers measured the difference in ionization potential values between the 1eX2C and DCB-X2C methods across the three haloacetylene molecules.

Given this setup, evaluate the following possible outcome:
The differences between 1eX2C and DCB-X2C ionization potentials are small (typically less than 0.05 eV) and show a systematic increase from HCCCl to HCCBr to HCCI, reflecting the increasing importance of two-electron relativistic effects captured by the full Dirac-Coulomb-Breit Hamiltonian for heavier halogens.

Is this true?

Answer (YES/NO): NO